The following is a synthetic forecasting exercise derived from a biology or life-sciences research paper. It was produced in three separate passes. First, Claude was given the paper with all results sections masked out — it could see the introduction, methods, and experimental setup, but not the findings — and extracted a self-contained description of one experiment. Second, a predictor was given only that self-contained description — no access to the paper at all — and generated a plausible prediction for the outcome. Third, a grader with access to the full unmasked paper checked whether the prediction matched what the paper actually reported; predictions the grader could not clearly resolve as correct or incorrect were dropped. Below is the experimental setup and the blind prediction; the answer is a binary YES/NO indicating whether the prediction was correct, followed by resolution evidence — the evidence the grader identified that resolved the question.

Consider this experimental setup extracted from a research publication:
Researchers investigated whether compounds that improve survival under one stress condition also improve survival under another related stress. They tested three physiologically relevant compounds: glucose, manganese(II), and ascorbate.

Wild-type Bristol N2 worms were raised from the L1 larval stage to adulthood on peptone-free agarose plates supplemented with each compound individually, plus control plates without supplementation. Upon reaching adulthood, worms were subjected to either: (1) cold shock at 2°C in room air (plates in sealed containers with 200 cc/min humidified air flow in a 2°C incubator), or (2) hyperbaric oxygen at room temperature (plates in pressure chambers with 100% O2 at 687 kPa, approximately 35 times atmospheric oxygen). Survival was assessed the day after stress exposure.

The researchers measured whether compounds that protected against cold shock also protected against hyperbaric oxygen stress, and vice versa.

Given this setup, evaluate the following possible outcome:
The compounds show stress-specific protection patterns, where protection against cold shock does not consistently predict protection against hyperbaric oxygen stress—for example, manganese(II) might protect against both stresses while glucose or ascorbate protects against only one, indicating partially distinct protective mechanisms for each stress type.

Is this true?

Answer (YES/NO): NO